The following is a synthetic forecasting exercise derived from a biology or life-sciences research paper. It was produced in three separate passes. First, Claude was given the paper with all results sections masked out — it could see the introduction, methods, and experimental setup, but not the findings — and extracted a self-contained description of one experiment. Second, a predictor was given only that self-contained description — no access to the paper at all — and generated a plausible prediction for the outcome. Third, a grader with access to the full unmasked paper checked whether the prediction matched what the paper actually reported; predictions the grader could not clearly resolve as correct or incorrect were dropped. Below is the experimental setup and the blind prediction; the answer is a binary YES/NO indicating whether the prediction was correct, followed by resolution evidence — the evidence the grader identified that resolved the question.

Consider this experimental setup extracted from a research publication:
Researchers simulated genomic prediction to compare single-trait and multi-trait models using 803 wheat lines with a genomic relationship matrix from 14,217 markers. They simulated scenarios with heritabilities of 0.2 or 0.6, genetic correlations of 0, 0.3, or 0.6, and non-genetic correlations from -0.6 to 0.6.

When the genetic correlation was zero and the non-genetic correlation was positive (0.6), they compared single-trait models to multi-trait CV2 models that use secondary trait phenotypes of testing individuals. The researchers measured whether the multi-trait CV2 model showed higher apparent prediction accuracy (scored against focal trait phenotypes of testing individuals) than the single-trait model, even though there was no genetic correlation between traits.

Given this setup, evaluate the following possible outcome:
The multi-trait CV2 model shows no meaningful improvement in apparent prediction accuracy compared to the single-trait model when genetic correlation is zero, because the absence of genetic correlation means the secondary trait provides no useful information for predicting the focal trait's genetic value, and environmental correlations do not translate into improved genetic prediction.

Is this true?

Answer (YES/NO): YES